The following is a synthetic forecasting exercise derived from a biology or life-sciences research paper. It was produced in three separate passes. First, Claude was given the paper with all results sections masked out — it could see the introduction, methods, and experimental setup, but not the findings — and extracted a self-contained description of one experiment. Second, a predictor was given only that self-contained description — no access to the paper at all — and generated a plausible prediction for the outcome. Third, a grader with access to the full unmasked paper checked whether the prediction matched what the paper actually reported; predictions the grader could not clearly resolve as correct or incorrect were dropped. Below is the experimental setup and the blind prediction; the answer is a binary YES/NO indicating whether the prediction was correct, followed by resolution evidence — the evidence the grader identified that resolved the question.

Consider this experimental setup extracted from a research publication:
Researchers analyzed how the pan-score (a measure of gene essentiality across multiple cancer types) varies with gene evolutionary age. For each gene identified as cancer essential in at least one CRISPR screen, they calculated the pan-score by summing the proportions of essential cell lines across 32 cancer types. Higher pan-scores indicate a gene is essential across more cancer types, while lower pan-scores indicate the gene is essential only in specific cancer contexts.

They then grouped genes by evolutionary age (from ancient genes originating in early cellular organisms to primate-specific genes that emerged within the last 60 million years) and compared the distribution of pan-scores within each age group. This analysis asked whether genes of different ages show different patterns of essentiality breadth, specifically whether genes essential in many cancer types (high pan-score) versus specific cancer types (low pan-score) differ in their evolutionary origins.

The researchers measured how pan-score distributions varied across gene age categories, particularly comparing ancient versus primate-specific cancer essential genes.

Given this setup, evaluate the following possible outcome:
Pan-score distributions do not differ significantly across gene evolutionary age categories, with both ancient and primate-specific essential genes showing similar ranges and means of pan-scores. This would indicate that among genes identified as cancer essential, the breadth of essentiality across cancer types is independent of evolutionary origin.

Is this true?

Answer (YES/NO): NO